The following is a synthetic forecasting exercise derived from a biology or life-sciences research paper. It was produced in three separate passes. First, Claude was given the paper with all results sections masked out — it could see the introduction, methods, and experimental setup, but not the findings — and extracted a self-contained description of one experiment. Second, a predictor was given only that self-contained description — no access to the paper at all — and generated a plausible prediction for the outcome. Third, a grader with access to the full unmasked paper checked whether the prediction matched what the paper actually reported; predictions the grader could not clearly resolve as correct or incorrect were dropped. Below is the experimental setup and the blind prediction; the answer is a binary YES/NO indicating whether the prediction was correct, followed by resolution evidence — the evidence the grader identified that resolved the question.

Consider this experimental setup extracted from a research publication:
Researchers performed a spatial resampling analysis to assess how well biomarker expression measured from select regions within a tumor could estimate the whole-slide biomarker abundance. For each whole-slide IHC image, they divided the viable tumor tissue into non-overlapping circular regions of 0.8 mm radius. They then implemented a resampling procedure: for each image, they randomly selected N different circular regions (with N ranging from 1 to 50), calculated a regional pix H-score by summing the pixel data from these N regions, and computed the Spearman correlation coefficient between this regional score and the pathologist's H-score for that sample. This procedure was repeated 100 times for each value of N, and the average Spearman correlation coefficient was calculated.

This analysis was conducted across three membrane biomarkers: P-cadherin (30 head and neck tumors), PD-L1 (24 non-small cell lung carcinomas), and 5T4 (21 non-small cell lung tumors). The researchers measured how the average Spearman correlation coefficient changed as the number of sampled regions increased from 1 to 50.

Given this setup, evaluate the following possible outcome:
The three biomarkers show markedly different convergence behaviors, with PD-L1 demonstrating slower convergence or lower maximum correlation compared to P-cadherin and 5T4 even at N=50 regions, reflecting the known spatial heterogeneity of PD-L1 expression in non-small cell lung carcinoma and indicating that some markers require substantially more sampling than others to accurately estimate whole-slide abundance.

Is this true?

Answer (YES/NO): NO